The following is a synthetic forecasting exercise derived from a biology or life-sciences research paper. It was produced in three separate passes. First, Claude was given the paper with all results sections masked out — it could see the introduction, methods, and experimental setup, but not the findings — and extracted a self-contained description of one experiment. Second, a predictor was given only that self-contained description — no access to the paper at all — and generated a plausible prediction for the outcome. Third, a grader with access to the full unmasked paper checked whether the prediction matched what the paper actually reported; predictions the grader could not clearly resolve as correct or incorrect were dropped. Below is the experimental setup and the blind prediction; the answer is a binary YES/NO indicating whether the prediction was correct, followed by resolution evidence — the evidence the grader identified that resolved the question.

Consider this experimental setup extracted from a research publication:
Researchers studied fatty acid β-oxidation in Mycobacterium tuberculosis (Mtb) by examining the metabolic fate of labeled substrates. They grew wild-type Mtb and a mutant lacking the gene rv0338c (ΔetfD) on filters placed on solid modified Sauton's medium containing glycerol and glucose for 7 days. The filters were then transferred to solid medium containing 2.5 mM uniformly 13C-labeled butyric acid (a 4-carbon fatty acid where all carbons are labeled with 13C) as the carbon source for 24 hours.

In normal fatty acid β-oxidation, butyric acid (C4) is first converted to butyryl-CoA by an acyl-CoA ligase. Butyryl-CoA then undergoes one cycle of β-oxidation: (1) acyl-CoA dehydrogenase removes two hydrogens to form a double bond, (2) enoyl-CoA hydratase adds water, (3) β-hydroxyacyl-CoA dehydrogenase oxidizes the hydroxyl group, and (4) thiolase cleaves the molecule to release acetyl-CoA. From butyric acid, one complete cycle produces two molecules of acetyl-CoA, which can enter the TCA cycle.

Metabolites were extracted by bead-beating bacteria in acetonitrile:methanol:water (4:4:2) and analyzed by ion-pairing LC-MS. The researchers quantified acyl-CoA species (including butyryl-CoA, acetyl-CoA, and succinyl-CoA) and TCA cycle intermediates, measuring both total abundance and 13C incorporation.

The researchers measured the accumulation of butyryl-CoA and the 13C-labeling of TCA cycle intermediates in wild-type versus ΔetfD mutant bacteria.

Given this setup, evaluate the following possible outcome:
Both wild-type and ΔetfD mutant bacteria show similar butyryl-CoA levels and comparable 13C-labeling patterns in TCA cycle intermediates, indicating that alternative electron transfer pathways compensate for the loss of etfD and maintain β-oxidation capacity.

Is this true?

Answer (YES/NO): NO